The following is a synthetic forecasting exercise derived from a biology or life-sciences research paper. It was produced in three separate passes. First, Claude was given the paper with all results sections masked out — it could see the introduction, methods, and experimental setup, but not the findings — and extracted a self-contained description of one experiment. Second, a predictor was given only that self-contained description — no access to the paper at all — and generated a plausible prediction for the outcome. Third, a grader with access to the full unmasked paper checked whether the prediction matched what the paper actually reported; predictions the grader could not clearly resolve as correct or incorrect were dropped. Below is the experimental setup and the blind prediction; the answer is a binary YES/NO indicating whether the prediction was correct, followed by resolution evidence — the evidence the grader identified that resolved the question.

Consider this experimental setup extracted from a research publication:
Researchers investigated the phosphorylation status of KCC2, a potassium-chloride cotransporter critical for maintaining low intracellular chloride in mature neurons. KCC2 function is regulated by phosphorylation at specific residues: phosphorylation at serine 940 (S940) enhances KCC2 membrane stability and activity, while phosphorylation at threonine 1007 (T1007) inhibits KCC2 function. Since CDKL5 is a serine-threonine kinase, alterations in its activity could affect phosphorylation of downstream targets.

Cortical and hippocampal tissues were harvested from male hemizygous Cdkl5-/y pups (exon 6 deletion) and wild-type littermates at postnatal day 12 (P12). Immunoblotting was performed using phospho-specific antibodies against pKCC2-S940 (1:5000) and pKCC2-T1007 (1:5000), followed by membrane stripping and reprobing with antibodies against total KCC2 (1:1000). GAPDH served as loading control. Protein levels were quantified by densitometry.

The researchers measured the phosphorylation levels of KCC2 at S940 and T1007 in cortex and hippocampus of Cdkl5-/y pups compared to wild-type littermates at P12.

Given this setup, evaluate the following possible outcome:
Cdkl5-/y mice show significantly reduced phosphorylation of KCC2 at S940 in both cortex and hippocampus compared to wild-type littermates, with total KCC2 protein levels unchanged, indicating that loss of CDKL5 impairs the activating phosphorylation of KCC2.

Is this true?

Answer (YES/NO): YES